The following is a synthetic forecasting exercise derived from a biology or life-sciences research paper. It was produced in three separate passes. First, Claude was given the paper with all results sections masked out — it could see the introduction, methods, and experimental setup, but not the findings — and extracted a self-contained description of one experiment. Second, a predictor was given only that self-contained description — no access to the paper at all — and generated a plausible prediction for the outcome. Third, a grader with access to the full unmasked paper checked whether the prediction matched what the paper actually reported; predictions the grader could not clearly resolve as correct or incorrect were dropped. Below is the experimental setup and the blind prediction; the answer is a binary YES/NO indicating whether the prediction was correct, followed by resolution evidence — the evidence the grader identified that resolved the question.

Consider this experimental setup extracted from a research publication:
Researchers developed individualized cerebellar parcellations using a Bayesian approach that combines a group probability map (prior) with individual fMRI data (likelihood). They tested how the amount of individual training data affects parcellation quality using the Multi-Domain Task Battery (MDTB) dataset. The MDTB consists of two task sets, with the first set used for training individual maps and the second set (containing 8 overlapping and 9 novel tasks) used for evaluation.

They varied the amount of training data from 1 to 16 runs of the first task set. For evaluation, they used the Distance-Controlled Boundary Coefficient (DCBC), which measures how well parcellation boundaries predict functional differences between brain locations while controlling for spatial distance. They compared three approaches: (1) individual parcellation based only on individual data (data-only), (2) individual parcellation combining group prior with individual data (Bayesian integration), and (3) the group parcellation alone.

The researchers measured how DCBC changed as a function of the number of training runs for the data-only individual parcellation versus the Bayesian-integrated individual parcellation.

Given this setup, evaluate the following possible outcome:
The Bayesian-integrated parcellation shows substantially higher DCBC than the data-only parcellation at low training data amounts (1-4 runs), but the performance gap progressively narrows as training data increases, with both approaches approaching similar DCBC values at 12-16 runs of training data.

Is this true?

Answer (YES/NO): NO